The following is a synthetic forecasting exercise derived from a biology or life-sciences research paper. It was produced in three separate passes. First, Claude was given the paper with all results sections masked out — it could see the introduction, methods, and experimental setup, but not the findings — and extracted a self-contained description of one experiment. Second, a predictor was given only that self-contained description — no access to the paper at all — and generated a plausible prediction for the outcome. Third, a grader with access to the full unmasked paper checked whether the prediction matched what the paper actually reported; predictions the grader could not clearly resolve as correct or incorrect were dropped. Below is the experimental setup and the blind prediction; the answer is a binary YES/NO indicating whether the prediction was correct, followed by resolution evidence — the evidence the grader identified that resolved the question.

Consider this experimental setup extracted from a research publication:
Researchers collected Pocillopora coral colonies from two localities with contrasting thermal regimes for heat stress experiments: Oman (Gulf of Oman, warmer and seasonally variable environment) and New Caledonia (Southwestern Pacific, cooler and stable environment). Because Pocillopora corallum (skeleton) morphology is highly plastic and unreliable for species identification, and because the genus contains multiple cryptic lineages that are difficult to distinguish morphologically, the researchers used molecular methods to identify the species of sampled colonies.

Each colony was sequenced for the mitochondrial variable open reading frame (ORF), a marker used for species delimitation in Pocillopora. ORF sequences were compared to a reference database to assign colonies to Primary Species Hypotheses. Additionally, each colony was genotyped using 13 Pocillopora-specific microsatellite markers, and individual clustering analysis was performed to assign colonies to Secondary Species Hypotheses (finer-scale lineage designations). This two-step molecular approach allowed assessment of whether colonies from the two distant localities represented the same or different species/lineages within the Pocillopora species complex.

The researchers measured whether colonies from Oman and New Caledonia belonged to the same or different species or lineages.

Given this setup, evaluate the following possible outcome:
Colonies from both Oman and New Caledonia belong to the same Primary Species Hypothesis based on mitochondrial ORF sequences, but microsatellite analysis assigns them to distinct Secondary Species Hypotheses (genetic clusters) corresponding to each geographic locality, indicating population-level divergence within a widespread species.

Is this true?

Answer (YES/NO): NO